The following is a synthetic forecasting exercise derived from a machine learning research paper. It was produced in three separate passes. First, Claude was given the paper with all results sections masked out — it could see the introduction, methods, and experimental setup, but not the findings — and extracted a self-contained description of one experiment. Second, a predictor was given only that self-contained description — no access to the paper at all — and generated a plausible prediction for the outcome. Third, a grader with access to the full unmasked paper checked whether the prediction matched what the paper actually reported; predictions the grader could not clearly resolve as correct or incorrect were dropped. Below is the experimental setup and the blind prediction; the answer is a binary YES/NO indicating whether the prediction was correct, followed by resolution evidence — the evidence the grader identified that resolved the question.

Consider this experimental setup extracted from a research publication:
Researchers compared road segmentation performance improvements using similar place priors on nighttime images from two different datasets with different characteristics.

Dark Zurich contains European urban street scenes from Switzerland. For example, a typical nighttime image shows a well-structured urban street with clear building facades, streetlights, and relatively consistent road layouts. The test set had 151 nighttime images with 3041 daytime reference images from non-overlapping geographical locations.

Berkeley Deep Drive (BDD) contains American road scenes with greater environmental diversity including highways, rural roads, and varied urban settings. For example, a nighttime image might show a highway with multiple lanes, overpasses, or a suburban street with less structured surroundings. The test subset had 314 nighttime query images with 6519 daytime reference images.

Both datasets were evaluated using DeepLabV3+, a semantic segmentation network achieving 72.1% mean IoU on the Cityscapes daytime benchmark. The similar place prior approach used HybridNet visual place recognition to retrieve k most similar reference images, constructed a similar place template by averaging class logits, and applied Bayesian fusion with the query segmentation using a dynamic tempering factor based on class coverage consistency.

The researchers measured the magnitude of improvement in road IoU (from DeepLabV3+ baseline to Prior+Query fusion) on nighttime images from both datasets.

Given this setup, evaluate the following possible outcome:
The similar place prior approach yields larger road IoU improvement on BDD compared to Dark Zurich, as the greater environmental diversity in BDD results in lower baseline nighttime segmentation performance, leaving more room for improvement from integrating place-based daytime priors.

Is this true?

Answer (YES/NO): YES